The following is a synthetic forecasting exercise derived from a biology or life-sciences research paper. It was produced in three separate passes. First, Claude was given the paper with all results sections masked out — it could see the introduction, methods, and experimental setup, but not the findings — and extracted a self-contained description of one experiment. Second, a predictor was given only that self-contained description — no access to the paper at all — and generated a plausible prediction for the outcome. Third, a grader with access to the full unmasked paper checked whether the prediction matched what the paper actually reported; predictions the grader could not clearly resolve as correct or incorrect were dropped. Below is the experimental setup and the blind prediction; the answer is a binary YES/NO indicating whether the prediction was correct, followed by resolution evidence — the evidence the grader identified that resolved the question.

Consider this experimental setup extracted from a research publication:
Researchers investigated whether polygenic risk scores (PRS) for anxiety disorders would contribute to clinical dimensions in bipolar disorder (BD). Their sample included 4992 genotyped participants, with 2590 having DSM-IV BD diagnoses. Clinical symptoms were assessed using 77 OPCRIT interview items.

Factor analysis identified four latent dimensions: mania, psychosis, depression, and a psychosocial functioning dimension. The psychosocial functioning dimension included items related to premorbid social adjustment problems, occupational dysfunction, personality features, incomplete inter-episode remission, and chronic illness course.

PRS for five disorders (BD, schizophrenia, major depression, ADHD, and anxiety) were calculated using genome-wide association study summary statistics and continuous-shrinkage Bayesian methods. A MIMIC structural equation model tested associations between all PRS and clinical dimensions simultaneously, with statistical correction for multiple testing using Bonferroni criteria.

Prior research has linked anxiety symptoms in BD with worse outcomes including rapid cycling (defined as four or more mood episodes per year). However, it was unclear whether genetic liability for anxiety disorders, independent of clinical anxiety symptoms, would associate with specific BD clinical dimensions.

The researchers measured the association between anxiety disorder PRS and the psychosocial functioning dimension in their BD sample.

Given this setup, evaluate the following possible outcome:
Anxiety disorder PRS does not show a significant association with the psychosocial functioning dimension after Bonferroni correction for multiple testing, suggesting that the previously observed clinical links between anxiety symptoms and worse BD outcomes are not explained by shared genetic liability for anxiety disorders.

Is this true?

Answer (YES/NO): NO